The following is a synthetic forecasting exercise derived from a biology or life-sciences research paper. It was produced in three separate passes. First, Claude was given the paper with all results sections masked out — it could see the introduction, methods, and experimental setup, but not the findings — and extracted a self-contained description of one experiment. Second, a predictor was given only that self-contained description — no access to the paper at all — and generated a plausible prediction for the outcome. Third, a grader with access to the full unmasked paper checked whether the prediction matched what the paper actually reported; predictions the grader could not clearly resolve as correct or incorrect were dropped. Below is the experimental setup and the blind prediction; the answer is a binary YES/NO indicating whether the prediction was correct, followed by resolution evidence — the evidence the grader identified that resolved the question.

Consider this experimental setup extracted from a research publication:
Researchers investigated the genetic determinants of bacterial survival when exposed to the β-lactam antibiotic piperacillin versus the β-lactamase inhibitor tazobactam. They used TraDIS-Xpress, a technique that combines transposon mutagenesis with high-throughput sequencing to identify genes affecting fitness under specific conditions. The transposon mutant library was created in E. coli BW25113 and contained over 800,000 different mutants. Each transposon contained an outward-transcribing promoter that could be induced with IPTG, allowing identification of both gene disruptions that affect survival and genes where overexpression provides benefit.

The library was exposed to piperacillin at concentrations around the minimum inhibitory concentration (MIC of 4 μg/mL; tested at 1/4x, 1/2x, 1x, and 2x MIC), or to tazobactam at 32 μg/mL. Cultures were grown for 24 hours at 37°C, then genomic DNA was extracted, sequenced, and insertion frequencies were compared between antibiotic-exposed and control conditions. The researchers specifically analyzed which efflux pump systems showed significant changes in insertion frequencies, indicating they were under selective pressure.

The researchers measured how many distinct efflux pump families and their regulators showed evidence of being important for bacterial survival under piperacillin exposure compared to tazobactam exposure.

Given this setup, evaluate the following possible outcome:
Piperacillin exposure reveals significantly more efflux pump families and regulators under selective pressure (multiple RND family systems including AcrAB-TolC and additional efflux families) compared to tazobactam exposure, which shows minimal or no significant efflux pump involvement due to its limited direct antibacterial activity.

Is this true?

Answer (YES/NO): NO